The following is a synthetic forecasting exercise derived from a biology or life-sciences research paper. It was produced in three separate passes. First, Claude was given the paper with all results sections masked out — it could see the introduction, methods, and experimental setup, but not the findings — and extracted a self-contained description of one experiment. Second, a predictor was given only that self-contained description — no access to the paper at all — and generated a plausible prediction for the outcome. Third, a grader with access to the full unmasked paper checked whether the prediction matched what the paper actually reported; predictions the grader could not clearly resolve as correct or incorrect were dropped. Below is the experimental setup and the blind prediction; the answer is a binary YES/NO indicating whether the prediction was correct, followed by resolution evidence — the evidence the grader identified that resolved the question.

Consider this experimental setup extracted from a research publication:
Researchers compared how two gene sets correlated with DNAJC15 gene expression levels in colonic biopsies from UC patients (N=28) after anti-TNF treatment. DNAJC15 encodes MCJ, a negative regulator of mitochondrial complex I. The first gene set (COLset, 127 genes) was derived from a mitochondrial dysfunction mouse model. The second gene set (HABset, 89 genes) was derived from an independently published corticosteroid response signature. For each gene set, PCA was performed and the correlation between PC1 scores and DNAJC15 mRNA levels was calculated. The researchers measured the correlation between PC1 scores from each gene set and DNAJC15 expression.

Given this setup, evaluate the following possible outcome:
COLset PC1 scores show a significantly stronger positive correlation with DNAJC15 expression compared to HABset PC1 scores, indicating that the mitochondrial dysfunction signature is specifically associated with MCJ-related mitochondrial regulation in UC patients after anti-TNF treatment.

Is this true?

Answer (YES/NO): NO